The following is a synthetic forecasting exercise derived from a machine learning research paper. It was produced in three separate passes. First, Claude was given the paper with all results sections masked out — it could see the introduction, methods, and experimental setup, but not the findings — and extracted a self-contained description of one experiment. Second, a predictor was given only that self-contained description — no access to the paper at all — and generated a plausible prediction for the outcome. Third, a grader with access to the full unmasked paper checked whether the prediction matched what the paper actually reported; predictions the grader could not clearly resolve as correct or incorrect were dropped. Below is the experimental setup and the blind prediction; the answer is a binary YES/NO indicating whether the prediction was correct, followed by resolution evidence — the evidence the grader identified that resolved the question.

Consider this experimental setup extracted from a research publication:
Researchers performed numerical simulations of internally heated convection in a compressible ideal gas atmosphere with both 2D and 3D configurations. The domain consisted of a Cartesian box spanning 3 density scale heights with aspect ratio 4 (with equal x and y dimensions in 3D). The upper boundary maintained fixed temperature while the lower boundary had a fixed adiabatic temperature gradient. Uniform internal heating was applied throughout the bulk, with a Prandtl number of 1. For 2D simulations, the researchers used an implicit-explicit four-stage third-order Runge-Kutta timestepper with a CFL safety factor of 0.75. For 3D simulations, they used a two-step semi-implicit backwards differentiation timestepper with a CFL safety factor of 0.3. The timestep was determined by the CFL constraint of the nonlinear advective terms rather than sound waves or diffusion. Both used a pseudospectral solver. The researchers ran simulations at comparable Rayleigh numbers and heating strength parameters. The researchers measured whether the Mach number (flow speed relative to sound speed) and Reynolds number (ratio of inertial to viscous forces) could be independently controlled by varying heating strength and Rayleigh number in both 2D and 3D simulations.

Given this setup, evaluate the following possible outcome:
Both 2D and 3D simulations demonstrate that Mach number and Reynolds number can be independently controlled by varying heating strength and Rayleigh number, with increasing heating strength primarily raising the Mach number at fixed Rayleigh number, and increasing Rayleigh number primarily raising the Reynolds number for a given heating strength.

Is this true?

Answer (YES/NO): NO